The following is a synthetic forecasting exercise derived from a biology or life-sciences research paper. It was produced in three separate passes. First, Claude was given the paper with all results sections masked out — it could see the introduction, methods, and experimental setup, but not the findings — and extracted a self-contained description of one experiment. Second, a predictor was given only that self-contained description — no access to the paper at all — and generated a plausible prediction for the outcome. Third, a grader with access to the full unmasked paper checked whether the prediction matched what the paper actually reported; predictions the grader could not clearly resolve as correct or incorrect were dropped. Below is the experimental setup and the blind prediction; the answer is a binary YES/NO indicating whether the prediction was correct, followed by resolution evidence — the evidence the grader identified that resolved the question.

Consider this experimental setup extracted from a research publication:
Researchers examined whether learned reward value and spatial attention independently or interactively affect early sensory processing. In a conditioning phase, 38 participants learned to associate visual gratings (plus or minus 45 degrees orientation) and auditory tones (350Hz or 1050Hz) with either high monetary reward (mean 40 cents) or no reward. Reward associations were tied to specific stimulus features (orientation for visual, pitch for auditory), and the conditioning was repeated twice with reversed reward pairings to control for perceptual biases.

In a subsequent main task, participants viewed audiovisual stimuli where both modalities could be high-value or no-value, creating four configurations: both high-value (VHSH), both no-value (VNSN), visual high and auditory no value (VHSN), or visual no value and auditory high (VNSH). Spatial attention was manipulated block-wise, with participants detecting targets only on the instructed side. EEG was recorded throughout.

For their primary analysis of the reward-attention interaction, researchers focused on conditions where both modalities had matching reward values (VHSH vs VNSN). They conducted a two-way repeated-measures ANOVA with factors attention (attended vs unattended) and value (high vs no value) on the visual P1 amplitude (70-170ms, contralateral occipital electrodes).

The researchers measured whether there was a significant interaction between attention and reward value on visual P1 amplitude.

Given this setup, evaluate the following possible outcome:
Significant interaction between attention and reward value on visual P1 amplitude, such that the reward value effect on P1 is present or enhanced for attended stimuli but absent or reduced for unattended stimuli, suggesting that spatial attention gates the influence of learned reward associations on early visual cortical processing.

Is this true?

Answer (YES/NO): YES